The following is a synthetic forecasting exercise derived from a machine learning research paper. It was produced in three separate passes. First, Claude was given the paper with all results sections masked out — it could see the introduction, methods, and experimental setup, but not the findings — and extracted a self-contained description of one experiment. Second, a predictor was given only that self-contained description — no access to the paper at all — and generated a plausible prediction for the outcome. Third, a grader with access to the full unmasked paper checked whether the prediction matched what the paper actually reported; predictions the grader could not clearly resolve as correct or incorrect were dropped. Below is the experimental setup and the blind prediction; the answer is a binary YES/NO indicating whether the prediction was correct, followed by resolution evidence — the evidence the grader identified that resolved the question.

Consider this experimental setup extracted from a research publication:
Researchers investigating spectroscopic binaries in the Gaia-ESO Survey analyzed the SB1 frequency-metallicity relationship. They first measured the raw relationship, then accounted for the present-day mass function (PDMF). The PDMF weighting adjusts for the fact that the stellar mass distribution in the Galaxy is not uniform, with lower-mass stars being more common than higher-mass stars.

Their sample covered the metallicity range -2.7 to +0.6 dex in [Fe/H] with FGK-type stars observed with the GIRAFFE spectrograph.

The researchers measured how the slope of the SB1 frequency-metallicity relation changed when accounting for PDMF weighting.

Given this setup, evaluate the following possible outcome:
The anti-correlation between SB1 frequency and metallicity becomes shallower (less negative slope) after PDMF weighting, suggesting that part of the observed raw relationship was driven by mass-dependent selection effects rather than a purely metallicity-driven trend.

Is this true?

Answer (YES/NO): YES